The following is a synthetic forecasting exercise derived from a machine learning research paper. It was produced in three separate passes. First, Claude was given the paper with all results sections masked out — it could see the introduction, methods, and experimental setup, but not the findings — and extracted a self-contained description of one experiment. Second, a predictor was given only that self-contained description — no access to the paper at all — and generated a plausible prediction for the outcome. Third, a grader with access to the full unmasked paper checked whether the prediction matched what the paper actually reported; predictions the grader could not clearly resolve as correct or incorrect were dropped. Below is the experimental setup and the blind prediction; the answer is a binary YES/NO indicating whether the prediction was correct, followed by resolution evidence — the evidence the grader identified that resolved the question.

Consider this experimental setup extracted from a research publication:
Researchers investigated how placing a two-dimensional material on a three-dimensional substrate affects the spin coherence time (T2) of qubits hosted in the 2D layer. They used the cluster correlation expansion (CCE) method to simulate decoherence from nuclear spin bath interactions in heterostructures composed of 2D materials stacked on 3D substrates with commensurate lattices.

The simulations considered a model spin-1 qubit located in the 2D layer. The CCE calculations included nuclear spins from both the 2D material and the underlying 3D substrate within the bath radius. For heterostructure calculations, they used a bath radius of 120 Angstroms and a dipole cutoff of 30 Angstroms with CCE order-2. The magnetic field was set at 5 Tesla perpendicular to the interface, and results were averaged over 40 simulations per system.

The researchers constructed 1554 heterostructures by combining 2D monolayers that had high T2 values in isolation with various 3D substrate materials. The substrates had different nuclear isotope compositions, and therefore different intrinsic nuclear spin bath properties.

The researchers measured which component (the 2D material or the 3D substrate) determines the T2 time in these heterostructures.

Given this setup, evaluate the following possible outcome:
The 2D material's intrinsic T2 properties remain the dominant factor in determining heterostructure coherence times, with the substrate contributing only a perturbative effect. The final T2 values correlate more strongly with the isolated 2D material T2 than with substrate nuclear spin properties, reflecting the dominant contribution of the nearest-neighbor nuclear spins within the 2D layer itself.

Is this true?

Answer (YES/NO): NO